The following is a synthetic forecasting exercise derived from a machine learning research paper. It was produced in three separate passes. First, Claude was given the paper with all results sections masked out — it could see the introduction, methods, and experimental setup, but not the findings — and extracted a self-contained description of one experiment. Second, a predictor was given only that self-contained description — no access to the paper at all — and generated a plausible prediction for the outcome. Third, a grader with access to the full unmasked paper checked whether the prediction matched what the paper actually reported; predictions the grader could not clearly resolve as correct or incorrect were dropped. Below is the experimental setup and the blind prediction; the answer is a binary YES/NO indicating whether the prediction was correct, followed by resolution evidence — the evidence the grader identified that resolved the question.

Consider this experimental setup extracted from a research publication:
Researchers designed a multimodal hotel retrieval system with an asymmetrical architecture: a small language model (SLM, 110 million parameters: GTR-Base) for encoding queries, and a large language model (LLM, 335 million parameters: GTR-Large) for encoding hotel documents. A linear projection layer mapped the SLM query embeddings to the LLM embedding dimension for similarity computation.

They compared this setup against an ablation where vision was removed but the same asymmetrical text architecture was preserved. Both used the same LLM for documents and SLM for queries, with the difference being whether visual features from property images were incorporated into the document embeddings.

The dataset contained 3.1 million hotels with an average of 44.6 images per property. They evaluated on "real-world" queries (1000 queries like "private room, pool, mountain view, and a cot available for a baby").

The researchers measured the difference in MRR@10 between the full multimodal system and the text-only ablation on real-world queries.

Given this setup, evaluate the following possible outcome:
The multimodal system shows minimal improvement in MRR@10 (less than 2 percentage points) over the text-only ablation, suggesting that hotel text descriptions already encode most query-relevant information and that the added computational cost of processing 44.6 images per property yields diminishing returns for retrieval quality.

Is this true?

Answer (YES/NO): NO